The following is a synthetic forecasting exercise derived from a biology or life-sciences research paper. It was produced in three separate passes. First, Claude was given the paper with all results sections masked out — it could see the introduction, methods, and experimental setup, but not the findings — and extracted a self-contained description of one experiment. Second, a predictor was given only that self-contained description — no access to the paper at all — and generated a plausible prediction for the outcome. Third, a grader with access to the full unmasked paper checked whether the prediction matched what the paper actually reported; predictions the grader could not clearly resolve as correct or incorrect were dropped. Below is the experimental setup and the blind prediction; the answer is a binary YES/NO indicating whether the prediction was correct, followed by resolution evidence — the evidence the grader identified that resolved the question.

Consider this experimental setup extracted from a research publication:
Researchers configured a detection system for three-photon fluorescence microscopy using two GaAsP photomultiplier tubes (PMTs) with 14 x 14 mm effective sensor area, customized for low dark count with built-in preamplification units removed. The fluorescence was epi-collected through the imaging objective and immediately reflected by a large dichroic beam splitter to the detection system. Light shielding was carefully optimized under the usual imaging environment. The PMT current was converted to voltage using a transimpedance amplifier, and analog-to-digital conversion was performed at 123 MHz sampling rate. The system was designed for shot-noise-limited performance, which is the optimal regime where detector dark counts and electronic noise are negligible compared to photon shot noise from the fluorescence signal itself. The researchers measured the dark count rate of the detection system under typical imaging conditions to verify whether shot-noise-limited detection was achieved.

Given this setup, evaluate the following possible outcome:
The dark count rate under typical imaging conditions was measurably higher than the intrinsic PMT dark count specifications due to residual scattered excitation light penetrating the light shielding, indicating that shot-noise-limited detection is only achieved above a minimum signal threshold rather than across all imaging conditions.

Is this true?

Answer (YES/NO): NO